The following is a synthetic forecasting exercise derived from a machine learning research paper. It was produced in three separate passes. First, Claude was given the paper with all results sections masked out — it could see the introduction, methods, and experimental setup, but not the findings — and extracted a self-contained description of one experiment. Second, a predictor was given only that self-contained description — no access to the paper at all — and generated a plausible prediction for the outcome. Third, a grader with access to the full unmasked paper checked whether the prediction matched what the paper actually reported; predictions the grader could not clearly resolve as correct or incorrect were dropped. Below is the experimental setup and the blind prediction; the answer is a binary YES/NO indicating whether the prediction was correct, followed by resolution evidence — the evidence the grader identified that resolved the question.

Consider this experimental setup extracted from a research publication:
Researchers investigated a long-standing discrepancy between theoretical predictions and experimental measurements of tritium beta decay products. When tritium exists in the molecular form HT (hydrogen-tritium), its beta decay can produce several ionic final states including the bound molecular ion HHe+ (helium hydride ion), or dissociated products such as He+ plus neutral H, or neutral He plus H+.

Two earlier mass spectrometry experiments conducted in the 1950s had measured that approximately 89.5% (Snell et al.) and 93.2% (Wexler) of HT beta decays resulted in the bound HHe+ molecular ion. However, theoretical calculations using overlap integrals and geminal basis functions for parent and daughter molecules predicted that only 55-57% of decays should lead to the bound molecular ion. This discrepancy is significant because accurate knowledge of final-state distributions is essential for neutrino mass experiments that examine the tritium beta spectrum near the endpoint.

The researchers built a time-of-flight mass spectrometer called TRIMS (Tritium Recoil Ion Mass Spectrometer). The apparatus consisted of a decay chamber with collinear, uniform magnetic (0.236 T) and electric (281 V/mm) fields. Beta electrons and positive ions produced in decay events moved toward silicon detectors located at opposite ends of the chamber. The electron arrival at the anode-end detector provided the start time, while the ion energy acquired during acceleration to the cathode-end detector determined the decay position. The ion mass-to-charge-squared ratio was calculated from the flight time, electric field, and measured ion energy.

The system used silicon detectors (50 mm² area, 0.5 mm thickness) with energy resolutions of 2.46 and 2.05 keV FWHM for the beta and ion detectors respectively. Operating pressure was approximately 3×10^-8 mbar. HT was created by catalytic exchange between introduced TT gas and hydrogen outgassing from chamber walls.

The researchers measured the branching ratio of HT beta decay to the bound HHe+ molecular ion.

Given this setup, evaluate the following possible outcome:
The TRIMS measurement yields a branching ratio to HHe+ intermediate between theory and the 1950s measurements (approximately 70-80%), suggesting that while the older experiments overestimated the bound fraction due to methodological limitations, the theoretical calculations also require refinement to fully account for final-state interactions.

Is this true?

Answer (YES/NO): NO